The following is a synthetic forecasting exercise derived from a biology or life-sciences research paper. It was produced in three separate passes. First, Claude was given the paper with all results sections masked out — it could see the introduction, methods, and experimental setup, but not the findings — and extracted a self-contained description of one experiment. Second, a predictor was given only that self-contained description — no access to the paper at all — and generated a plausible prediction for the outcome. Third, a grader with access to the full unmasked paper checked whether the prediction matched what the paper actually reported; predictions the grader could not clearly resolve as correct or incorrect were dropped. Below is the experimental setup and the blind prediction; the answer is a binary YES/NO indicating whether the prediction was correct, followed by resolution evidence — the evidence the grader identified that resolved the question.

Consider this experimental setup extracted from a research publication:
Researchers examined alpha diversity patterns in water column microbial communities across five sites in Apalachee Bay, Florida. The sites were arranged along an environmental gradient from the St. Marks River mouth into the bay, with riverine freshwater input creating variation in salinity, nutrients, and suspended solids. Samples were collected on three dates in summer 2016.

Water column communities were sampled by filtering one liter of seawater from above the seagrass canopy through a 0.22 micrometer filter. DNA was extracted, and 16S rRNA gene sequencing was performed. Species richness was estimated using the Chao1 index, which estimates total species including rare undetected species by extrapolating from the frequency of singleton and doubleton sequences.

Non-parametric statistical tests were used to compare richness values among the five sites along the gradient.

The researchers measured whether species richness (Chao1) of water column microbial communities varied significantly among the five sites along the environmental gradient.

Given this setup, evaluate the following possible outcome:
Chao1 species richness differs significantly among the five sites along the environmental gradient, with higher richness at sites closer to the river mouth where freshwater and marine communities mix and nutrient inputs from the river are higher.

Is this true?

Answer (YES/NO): NO